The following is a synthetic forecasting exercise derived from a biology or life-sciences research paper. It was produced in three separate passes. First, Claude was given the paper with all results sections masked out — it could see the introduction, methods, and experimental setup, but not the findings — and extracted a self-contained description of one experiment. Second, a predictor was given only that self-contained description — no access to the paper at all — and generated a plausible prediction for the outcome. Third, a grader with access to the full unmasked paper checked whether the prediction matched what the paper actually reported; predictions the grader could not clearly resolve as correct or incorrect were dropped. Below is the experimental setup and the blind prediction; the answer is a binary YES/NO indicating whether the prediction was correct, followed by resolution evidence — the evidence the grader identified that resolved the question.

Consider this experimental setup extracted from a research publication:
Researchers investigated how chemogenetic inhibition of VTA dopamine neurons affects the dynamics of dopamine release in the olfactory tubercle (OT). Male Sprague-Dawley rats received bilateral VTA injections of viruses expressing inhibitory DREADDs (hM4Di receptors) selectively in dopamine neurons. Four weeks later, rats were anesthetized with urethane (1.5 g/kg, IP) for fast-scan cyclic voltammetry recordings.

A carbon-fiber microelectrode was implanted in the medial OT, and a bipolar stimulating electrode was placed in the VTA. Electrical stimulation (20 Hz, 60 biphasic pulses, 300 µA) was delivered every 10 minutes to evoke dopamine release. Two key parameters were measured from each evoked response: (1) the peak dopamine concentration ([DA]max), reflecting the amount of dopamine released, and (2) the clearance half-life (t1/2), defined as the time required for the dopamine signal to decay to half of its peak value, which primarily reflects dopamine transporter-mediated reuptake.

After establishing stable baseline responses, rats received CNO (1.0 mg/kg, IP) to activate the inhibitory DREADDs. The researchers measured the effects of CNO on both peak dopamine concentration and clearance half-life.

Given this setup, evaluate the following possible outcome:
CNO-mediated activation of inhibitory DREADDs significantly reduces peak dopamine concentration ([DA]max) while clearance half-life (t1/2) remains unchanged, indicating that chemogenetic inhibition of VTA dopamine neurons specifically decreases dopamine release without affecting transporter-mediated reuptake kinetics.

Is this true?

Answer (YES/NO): YES